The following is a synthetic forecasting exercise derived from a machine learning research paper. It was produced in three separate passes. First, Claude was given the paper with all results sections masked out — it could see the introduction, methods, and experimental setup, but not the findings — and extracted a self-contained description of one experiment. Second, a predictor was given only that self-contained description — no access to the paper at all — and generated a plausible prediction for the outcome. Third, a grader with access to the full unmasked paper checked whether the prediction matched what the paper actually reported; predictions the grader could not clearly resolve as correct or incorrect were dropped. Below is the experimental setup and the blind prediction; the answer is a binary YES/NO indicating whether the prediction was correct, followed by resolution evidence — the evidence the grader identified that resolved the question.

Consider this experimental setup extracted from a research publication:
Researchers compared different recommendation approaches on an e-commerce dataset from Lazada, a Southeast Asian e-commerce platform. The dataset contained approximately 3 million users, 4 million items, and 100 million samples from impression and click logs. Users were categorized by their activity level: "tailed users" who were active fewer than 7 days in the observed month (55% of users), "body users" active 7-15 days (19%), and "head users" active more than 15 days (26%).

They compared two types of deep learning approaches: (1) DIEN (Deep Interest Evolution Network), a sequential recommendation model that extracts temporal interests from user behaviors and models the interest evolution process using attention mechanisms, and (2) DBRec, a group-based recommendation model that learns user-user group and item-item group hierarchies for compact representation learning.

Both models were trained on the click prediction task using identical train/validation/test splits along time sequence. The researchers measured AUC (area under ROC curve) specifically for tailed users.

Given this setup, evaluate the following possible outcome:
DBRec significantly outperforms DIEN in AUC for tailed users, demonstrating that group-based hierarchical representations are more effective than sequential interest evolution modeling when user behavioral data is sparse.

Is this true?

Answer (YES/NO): NO